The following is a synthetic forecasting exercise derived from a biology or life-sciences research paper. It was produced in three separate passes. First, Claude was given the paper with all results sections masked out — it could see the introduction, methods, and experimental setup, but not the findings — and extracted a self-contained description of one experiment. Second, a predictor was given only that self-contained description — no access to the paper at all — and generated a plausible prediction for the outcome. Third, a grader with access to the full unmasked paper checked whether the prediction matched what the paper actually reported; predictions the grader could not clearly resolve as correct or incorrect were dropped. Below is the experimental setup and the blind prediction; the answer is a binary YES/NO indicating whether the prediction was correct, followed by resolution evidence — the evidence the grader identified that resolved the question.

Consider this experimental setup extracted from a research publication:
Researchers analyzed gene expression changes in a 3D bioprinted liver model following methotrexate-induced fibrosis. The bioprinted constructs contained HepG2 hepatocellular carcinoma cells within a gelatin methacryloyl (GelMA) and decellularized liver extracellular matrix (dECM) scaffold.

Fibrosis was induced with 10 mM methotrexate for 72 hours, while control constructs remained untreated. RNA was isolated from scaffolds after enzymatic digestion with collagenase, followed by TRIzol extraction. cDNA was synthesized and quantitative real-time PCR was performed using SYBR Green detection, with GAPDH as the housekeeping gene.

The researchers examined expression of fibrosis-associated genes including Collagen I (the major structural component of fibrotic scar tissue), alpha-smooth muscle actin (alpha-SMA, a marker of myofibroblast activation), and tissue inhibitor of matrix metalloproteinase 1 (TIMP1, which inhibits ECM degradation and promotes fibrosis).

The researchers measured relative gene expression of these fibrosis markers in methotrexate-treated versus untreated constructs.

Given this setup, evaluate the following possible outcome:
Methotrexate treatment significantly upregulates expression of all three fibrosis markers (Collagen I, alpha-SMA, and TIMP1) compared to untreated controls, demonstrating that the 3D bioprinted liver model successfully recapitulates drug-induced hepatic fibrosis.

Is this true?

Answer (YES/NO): YES